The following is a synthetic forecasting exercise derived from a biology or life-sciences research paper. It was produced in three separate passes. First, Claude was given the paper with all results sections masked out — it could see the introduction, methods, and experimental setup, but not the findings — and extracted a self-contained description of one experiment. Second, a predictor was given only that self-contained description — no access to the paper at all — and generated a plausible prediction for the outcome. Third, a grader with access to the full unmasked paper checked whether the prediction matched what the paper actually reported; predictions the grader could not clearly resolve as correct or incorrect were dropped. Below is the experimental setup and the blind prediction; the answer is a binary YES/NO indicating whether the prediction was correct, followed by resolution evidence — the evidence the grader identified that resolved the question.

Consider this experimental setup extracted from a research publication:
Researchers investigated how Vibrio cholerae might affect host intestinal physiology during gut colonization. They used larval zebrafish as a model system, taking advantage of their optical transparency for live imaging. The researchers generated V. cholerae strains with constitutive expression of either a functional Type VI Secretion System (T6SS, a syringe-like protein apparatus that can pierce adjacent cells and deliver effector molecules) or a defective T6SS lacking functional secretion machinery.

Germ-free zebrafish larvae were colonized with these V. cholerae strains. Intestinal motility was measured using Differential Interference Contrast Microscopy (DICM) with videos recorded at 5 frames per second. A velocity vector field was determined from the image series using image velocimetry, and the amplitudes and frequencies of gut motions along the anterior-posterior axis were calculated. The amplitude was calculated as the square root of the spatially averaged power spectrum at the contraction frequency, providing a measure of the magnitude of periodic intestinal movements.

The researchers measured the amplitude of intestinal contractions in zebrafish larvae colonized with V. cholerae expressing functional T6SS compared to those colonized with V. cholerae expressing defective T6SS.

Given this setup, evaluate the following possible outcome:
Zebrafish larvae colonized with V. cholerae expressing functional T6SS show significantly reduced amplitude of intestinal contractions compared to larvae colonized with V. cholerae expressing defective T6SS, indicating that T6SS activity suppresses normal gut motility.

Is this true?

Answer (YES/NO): NO